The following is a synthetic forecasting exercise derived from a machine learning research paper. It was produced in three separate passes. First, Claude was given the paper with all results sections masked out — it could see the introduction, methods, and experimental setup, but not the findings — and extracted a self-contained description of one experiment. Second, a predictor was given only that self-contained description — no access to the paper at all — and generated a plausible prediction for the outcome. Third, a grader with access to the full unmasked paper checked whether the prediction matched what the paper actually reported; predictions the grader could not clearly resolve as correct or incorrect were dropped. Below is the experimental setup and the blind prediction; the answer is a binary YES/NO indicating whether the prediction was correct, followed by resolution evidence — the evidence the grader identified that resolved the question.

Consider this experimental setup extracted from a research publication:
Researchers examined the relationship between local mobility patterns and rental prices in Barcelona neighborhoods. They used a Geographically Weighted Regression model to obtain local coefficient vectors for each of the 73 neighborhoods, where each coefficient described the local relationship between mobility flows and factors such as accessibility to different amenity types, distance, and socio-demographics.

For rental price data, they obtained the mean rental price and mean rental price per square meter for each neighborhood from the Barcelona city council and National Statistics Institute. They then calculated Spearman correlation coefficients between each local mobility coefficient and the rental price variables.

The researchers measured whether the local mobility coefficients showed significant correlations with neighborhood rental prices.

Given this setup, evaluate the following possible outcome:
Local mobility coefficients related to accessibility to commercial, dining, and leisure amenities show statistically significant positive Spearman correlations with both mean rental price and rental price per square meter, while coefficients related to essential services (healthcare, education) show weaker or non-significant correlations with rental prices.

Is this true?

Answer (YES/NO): NO